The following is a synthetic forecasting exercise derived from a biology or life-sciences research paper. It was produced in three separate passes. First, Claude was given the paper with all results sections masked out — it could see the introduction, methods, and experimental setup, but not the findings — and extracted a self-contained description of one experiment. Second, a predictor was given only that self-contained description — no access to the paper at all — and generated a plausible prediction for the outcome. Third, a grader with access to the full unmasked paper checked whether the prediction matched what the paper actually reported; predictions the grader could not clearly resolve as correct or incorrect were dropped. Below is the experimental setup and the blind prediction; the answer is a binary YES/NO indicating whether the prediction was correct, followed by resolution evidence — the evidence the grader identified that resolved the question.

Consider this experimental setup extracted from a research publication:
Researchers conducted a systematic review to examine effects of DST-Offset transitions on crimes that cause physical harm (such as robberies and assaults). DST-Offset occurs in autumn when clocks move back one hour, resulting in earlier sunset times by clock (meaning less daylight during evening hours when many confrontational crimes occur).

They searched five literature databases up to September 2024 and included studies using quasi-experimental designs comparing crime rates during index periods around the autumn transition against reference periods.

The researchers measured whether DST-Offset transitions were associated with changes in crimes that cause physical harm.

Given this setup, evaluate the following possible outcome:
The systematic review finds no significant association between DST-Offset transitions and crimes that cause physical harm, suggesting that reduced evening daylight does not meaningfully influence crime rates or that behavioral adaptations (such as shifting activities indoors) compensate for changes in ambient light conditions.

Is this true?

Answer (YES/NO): NO